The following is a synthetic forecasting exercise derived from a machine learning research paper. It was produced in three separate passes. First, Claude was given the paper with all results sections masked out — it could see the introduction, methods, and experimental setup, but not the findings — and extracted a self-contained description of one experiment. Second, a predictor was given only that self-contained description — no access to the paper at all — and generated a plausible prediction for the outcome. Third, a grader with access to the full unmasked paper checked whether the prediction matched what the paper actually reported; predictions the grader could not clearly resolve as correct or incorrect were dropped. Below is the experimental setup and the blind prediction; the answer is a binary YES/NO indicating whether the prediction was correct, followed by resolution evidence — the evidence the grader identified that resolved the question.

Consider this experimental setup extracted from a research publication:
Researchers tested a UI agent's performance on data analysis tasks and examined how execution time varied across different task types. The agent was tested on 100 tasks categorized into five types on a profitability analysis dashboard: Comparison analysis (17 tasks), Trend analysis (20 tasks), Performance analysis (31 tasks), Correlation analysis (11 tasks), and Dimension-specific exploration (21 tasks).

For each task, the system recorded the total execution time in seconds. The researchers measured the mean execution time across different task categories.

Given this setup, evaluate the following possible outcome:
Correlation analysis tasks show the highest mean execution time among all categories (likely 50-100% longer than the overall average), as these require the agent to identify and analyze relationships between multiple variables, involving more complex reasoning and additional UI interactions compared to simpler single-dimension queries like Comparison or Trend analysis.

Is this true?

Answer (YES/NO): NO